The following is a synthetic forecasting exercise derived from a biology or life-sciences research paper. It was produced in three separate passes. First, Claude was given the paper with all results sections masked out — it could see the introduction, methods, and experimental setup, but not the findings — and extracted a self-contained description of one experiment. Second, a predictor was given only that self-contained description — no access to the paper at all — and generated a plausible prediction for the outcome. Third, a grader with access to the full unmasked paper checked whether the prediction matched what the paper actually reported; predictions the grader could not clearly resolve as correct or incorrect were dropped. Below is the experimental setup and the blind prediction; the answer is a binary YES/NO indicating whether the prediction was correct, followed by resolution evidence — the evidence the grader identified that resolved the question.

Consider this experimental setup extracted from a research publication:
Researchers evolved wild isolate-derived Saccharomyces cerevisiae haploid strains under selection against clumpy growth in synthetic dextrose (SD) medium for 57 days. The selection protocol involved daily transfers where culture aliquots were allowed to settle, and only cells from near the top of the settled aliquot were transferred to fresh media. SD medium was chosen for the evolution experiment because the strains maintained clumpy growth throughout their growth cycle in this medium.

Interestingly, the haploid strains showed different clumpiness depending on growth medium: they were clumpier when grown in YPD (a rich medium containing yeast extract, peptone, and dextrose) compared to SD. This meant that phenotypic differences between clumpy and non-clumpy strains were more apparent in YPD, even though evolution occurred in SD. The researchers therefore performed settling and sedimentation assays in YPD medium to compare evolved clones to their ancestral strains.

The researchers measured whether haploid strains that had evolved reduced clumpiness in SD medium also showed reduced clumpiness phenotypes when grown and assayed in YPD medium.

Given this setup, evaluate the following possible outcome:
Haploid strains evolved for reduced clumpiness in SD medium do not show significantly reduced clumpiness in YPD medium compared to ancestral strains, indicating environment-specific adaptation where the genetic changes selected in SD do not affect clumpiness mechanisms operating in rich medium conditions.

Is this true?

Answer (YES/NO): NO